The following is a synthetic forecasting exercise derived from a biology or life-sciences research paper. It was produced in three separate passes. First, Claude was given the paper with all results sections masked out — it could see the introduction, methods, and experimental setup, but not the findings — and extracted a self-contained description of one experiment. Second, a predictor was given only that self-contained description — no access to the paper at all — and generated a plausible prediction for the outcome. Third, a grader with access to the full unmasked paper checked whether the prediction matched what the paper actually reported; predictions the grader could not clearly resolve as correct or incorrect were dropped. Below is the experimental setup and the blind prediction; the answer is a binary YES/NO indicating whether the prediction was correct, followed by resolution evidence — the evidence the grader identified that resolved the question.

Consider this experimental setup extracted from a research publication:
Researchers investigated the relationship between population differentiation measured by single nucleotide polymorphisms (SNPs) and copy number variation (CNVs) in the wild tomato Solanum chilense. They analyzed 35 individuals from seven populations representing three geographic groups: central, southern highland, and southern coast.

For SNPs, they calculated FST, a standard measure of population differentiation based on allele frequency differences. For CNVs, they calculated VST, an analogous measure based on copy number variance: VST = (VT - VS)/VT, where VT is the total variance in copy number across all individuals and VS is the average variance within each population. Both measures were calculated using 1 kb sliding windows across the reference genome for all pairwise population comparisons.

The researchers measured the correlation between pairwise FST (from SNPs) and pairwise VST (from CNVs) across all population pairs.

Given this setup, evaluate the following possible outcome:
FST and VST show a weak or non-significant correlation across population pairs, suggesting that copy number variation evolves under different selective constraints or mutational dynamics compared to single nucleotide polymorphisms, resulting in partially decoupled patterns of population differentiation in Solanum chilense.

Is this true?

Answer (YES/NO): NO